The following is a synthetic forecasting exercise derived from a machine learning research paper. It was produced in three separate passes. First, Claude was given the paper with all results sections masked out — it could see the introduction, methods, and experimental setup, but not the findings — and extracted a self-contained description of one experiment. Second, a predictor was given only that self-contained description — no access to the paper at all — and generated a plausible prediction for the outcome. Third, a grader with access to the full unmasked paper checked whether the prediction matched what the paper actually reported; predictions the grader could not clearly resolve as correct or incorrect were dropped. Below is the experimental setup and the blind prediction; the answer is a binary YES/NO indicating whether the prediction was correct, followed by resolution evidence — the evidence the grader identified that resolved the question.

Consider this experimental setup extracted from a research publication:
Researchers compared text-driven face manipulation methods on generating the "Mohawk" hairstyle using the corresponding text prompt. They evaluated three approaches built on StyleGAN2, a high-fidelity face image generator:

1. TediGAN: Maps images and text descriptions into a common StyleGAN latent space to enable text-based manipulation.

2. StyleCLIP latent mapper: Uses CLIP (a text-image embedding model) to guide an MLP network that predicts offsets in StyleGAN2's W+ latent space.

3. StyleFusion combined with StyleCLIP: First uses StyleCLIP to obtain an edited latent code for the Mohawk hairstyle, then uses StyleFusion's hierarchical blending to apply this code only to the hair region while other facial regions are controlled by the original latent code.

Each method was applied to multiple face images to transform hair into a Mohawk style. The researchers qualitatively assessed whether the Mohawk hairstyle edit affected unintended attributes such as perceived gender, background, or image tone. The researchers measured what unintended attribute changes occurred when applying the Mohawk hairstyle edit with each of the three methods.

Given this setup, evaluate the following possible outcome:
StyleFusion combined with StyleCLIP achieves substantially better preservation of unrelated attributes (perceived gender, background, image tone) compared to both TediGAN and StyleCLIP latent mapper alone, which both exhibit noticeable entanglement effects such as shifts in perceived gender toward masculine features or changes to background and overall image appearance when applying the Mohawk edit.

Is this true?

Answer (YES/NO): NO